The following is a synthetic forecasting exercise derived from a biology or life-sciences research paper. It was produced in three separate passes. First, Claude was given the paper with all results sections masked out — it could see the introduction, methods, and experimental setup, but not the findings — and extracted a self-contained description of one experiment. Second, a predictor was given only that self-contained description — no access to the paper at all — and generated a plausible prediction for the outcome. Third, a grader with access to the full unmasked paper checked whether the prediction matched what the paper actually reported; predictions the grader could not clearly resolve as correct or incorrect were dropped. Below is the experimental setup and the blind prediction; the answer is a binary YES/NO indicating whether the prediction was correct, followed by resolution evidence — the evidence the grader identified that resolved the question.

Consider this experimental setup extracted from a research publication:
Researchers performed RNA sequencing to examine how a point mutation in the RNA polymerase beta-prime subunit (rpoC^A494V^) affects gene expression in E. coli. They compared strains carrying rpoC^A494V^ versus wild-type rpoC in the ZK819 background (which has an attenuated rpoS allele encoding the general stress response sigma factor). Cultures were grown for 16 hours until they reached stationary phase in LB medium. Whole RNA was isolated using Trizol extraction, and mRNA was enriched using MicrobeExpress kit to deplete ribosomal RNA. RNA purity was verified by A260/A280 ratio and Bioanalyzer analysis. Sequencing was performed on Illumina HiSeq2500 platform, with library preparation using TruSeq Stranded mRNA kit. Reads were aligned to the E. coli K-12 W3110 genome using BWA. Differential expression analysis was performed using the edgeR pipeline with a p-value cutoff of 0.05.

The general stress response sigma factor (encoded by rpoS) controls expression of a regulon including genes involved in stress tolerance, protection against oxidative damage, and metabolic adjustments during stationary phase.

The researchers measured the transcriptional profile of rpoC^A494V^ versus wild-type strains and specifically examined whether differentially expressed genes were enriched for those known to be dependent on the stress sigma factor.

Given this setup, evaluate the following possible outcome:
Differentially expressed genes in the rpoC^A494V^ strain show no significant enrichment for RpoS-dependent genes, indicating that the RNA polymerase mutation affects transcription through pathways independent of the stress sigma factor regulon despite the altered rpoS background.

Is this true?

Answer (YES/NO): NO